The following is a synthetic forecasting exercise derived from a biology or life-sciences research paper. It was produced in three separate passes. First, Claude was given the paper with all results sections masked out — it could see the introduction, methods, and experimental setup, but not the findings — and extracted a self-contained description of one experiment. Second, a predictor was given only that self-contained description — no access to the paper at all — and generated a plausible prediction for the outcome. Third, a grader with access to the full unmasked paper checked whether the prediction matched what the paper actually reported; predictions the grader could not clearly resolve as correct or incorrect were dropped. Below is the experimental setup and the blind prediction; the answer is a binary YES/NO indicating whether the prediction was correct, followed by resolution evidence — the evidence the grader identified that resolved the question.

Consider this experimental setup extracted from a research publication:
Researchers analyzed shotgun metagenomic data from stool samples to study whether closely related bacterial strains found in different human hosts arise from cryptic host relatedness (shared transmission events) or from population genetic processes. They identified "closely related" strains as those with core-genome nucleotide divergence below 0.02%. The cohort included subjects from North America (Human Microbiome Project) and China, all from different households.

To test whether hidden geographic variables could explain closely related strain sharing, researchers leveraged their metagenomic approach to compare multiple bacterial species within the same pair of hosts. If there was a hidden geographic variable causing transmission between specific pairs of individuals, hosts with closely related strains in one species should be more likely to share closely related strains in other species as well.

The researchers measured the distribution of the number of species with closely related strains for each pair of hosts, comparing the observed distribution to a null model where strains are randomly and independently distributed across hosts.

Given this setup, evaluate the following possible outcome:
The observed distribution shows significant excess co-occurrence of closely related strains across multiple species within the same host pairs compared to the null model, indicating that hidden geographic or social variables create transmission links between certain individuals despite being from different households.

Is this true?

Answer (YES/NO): NO